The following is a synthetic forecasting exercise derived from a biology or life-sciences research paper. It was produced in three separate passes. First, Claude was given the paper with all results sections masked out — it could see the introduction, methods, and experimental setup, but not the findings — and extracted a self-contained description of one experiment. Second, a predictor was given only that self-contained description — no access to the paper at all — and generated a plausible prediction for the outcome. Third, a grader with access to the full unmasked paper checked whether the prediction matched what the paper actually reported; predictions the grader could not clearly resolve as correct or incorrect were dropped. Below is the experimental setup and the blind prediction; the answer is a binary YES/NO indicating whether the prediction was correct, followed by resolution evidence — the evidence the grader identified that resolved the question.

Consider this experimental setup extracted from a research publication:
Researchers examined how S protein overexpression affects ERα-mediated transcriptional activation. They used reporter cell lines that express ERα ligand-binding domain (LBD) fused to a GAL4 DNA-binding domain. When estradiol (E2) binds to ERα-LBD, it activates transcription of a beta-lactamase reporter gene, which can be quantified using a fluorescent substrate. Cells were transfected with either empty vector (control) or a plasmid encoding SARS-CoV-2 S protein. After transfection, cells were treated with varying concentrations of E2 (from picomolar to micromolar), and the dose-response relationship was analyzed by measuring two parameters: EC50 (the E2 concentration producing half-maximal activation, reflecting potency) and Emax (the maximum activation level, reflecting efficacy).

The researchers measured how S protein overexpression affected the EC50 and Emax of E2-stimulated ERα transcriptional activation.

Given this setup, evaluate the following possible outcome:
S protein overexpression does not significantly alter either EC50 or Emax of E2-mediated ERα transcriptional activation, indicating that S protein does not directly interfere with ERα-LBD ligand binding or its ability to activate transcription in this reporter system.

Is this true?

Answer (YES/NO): NO